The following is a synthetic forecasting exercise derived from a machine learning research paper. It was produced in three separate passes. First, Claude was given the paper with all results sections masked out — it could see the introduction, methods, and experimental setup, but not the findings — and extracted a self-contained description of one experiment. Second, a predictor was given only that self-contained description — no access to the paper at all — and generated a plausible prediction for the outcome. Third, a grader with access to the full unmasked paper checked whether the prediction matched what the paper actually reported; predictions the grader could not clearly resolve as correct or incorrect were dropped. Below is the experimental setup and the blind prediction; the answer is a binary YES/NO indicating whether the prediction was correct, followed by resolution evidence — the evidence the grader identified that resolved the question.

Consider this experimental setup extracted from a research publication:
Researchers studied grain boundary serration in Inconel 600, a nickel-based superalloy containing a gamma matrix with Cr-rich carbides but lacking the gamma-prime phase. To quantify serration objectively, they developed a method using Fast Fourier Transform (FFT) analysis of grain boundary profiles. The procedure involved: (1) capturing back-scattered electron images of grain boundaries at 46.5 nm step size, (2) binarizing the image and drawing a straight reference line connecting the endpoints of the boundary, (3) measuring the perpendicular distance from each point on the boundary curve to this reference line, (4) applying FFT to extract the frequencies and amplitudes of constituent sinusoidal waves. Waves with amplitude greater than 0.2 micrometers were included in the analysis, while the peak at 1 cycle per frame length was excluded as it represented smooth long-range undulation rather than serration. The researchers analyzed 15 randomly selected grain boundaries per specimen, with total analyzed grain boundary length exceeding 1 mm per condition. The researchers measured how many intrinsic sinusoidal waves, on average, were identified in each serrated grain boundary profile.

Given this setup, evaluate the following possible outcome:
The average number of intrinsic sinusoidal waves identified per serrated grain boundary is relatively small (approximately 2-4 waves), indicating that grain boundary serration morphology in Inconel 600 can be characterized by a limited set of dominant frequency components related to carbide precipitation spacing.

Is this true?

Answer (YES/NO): NO